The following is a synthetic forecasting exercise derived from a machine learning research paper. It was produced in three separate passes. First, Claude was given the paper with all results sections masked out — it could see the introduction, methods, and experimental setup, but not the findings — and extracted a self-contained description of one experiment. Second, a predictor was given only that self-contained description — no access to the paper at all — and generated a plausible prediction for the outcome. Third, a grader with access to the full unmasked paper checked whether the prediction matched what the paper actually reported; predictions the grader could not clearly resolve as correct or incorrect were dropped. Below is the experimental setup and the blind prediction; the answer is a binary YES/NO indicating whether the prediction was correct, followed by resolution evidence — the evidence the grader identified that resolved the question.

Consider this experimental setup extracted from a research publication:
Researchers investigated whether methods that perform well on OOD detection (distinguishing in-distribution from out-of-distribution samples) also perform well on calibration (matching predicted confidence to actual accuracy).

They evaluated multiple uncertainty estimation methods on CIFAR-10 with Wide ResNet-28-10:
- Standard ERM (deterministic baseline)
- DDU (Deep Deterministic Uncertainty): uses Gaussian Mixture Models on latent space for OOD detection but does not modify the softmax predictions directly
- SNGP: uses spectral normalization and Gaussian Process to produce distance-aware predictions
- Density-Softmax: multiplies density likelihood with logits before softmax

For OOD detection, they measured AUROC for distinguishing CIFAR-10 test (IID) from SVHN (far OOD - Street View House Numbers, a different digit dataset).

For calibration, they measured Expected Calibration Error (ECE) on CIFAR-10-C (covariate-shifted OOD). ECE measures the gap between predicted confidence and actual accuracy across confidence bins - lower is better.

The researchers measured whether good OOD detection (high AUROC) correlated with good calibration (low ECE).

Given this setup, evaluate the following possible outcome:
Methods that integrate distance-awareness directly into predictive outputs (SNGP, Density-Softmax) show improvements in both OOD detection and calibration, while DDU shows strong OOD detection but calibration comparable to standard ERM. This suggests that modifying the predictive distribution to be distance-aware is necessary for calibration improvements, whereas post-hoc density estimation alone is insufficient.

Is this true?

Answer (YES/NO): YES